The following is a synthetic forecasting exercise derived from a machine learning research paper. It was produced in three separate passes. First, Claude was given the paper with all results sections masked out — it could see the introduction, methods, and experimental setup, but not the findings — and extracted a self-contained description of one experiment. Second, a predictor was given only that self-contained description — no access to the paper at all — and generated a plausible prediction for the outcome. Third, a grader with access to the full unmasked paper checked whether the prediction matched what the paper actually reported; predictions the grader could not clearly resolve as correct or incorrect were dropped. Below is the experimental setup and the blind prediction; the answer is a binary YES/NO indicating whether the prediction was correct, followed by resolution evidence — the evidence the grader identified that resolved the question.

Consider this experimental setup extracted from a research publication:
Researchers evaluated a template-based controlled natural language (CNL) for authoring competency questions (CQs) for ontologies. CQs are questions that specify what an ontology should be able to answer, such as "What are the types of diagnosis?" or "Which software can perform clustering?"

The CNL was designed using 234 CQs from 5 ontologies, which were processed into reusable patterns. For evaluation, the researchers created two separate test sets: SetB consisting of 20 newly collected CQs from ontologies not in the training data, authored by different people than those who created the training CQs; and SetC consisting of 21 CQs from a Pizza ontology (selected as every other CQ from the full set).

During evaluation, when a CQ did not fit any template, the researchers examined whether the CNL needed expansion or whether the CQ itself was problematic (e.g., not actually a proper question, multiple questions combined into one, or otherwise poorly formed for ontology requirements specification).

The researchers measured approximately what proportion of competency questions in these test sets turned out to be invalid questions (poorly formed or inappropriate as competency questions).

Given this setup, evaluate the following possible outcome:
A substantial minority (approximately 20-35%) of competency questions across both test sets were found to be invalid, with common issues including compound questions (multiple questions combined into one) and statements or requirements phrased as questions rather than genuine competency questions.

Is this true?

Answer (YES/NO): NO